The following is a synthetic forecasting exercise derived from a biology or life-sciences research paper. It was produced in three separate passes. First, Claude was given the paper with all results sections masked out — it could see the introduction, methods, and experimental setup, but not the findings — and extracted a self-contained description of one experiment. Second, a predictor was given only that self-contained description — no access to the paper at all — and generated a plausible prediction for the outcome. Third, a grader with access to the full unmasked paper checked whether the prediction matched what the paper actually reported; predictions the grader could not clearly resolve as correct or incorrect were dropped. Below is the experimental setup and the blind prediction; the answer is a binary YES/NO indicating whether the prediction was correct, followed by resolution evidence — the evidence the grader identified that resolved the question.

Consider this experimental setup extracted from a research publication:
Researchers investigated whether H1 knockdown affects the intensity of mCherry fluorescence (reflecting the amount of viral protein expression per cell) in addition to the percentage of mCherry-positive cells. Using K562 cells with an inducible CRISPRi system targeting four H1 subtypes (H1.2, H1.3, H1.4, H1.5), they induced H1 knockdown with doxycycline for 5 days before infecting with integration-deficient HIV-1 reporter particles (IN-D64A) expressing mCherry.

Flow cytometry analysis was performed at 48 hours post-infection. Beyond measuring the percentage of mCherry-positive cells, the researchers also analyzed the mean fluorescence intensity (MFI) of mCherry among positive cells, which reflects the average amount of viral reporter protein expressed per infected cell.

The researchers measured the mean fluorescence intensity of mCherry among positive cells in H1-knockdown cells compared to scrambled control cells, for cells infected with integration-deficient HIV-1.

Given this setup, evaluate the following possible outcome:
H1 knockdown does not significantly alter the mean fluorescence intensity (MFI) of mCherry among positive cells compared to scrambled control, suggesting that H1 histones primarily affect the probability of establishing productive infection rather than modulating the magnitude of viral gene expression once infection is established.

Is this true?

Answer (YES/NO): YES